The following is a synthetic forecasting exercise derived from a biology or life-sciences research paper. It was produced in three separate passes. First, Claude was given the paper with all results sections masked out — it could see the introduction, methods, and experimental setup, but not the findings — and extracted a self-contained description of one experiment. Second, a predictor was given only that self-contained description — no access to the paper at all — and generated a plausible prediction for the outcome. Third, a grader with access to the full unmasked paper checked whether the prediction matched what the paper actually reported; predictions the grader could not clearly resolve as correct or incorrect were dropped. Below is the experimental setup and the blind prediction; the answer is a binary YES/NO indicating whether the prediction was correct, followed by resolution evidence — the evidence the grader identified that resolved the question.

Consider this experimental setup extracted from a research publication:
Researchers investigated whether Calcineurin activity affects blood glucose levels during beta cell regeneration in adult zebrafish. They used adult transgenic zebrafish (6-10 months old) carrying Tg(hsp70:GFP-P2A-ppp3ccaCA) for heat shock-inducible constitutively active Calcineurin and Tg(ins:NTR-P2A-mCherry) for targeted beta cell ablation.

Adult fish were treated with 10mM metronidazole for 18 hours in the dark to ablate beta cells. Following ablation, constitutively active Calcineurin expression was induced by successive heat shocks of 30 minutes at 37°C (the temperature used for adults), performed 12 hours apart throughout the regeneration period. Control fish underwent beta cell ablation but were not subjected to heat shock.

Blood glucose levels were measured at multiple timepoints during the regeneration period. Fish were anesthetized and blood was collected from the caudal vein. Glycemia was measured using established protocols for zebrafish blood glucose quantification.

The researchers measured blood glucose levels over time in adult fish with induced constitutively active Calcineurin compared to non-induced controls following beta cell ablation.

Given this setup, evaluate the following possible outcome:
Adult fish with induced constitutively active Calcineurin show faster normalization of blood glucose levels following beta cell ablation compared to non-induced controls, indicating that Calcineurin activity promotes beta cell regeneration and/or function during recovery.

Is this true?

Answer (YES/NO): NO